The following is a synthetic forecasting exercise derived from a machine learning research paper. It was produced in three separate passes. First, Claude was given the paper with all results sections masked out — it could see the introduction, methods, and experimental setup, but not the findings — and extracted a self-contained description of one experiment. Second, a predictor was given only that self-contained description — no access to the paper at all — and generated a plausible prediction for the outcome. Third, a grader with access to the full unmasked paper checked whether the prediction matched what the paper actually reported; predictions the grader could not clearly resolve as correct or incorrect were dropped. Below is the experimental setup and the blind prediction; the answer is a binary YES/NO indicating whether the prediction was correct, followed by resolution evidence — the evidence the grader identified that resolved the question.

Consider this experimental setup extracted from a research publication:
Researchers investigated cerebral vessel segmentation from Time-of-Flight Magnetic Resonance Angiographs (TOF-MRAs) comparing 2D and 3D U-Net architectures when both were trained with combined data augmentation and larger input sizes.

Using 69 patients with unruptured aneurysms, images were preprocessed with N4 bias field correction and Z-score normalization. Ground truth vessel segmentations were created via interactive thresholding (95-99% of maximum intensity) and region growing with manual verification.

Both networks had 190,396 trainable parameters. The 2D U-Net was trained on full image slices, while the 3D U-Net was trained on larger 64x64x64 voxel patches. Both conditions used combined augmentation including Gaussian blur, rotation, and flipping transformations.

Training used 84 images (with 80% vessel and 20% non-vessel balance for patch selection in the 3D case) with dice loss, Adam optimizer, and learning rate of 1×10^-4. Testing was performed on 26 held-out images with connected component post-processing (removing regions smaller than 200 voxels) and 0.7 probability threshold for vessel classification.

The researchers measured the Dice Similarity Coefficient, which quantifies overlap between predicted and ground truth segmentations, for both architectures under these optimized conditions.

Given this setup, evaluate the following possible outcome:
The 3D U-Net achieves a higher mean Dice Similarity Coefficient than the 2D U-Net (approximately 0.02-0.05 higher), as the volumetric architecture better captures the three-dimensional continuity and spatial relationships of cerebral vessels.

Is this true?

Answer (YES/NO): NO